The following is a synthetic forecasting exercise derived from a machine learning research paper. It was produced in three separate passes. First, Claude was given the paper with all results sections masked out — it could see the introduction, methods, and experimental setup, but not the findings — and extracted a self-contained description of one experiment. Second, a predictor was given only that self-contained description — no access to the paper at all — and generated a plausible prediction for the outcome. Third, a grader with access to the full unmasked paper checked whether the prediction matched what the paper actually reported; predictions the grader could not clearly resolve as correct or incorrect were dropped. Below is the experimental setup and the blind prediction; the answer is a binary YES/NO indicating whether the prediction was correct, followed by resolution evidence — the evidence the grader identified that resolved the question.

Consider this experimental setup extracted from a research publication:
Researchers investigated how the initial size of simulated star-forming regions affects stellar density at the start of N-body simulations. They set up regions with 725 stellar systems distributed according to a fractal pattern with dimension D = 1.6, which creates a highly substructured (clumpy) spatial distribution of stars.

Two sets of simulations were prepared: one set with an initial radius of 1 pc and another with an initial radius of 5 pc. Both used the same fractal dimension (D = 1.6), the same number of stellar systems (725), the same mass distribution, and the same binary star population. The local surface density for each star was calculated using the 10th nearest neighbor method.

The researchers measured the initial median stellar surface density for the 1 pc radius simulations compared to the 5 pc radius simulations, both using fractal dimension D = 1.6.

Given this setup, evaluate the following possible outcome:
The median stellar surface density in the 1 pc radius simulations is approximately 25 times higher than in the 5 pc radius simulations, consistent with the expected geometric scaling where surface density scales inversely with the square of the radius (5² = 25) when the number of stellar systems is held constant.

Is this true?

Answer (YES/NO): NO